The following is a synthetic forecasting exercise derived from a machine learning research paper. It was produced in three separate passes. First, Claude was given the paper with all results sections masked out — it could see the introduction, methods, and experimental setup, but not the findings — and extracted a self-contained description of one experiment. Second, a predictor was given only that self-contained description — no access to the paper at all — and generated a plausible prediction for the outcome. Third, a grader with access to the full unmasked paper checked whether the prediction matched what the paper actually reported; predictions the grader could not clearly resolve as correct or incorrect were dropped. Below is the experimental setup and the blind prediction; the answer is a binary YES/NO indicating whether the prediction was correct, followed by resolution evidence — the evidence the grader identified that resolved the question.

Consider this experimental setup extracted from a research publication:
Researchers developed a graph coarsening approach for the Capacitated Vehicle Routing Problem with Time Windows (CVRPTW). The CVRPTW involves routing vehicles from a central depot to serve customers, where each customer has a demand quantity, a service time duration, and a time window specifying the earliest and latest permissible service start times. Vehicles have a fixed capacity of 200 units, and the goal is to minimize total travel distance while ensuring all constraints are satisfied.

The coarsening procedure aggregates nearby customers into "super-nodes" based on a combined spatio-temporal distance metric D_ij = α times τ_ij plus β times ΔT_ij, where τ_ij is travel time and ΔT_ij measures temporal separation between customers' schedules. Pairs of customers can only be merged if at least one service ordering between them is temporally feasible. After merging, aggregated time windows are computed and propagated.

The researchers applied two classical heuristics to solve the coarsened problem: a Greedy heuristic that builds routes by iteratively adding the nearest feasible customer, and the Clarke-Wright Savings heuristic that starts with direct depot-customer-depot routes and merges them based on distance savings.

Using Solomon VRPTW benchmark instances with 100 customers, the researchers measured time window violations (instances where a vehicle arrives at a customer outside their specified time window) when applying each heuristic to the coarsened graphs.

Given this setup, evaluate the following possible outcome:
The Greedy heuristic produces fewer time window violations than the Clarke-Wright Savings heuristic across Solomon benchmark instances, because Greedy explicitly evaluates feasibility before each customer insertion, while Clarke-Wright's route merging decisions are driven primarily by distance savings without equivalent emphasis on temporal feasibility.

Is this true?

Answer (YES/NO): YES